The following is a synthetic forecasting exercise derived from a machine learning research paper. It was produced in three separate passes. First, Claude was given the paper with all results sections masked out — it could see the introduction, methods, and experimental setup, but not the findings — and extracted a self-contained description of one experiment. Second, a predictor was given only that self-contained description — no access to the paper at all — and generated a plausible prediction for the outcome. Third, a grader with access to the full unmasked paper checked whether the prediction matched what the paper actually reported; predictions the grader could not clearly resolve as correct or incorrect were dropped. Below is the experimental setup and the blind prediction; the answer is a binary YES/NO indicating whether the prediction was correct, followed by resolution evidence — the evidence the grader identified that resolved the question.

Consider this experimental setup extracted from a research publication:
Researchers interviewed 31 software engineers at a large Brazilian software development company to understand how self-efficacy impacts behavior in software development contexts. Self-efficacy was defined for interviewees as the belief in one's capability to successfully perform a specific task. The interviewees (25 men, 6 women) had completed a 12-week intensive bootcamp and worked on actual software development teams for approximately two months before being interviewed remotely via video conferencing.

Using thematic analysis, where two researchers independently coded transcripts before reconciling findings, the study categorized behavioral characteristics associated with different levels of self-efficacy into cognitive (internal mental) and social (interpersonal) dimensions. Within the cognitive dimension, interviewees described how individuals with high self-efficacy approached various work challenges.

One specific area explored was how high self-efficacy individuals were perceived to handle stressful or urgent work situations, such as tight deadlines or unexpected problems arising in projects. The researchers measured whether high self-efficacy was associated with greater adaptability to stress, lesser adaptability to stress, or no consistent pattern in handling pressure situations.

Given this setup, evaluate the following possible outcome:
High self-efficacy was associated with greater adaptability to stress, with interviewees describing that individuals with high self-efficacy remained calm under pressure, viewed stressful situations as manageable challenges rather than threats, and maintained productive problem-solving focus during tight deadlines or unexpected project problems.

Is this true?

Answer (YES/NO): YES